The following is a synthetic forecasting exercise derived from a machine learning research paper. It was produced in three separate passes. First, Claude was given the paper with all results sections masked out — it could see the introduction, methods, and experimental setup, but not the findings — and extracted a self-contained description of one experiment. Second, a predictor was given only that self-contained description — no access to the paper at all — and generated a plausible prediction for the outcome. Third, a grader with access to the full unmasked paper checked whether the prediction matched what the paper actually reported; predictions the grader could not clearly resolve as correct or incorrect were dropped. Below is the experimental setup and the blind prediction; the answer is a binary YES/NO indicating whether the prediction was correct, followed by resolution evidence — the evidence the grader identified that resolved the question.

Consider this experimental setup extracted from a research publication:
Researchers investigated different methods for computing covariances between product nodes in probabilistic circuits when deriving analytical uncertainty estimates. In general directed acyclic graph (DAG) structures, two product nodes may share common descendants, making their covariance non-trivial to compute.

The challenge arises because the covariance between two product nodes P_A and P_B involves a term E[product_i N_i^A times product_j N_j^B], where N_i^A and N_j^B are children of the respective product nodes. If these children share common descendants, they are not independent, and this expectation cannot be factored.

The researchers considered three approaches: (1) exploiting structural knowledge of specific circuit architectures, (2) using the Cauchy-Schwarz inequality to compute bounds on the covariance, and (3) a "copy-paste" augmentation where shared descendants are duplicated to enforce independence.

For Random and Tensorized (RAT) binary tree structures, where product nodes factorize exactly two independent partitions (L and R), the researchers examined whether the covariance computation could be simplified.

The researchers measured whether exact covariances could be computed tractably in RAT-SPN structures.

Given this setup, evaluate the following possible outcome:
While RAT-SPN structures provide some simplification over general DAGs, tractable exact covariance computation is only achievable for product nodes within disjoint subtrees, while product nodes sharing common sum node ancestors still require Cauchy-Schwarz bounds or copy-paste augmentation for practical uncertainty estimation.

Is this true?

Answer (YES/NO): NO